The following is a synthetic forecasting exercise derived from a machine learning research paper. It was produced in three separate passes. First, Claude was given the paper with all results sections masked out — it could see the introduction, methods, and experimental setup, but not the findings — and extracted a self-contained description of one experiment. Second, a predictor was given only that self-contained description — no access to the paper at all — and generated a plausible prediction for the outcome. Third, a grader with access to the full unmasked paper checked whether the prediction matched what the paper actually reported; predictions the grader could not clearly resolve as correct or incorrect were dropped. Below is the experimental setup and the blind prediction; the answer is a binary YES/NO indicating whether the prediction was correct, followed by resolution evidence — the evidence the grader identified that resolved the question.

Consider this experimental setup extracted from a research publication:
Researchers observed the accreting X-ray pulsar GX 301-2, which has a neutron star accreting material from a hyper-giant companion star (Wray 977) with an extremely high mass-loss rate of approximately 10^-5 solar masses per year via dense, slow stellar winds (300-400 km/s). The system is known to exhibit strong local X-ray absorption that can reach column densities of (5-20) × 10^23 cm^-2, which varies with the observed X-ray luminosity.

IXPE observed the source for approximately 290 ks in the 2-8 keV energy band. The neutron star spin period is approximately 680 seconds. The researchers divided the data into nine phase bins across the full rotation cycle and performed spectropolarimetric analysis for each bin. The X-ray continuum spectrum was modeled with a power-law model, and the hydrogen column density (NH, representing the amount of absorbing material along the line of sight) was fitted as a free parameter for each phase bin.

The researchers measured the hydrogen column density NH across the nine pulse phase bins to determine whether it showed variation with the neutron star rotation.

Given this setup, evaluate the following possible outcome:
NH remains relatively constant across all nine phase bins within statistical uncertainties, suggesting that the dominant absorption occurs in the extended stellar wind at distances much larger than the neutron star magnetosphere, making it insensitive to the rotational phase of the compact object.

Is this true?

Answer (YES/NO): NO